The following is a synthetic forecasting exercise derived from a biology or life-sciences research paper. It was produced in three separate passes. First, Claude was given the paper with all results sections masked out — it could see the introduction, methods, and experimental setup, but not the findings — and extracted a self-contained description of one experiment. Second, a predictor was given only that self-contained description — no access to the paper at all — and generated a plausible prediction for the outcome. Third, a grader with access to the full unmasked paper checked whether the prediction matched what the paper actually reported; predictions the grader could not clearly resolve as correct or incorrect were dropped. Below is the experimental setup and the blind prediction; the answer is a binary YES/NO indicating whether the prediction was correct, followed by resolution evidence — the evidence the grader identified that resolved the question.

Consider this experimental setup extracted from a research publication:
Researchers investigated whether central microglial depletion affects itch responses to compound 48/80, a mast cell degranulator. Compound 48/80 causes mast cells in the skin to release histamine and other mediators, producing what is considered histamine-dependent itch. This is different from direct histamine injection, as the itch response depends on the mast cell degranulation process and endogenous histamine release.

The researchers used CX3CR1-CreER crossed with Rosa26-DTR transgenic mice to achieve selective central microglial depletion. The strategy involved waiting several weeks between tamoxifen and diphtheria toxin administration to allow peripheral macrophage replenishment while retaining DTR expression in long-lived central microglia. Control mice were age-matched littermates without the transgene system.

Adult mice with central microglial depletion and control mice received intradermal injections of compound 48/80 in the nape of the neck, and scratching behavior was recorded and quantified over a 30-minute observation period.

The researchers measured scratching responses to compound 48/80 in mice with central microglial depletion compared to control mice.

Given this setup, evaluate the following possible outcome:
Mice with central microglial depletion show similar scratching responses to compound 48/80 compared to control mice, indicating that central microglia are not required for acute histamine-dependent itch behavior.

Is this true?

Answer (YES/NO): NO